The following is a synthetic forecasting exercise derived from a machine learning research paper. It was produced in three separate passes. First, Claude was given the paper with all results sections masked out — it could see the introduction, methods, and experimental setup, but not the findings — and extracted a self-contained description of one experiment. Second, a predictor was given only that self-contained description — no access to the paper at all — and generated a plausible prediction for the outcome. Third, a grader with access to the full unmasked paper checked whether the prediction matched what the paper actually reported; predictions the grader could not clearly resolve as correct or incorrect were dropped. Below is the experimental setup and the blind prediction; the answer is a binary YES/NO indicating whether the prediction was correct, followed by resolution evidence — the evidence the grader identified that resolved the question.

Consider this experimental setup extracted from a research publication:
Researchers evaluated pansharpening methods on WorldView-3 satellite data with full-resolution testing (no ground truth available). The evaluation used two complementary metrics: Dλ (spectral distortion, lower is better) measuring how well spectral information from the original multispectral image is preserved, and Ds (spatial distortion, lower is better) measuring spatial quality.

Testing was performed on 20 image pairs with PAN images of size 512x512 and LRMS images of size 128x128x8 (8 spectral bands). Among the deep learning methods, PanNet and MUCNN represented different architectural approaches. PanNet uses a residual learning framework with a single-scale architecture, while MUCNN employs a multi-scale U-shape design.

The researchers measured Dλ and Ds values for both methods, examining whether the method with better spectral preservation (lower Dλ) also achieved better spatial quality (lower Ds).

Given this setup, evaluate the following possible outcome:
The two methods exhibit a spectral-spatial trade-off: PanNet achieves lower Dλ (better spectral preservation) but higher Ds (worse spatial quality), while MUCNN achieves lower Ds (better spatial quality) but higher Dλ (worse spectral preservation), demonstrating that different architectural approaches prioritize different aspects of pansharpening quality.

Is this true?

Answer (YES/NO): YES